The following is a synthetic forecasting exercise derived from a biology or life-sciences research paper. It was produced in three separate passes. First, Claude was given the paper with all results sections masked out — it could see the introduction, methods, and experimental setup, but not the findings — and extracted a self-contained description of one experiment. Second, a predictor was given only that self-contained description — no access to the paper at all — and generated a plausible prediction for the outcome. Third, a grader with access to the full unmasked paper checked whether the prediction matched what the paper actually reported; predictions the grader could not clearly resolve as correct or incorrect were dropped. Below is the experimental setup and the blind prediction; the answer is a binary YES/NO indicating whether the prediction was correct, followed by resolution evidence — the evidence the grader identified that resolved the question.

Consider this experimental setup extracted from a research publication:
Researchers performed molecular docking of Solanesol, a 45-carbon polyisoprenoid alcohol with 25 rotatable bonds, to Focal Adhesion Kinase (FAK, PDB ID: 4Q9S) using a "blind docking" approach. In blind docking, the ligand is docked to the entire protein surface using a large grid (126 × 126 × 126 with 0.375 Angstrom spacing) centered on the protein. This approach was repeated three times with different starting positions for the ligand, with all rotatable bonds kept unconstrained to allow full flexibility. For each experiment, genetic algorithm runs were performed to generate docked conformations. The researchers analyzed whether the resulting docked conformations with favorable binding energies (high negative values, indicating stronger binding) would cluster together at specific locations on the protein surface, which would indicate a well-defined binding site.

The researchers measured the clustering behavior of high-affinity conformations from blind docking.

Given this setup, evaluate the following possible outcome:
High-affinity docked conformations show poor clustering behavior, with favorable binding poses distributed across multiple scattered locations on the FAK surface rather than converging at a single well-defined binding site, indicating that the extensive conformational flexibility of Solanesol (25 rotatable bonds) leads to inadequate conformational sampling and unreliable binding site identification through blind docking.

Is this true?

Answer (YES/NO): YES